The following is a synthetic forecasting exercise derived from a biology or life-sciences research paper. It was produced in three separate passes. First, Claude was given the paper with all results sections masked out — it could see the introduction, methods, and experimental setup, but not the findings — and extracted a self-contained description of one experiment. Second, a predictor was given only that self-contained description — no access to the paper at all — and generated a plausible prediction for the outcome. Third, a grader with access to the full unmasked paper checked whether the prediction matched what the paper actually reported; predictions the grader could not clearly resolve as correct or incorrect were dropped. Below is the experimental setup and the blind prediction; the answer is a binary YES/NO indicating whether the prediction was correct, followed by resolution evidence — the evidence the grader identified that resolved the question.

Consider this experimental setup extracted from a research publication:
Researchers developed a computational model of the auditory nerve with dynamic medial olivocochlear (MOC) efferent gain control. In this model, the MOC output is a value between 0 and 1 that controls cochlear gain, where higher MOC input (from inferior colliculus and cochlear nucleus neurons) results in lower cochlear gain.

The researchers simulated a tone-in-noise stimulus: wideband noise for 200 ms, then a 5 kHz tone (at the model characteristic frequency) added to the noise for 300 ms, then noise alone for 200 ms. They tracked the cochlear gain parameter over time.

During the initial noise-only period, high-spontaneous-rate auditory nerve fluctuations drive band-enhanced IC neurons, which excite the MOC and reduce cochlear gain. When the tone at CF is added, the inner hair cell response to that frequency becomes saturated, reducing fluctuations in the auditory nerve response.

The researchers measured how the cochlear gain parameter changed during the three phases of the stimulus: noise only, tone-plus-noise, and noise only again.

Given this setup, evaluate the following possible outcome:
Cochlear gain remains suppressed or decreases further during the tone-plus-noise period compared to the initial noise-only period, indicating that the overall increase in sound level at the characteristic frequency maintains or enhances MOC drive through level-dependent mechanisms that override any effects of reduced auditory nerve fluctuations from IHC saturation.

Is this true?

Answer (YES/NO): NO